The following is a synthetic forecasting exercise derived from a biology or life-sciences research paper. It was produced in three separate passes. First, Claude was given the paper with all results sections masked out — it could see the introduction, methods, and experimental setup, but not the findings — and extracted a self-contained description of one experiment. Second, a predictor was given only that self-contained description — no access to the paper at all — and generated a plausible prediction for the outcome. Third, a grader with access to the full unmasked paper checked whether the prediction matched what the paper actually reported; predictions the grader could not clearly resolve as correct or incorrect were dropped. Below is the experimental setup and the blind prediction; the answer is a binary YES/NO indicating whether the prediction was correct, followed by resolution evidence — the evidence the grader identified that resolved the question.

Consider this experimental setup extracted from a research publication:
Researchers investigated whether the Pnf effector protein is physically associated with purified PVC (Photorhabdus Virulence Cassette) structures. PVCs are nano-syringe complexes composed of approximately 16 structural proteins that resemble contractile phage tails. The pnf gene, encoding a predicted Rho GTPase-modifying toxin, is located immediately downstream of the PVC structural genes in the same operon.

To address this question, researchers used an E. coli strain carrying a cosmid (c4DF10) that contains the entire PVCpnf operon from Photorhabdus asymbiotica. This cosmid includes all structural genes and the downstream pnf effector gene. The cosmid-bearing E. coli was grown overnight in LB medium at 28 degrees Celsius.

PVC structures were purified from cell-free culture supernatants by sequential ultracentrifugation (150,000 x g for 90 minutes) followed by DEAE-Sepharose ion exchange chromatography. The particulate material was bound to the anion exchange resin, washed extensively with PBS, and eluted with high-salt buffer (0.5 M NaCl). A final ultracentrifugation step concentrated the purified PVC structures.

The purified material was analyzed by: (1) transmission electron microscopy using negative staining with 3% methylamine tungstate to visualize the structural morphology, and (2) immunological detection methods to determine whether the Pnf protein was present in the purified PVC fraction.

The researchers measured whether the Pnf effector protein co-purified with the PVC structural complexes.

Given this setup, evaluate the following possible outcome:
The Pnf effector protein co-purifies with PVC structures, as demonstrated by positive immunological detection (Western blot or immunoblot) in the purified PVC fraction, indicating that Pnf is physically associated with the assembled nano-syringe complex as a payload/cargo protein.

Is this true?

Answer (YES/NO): YES